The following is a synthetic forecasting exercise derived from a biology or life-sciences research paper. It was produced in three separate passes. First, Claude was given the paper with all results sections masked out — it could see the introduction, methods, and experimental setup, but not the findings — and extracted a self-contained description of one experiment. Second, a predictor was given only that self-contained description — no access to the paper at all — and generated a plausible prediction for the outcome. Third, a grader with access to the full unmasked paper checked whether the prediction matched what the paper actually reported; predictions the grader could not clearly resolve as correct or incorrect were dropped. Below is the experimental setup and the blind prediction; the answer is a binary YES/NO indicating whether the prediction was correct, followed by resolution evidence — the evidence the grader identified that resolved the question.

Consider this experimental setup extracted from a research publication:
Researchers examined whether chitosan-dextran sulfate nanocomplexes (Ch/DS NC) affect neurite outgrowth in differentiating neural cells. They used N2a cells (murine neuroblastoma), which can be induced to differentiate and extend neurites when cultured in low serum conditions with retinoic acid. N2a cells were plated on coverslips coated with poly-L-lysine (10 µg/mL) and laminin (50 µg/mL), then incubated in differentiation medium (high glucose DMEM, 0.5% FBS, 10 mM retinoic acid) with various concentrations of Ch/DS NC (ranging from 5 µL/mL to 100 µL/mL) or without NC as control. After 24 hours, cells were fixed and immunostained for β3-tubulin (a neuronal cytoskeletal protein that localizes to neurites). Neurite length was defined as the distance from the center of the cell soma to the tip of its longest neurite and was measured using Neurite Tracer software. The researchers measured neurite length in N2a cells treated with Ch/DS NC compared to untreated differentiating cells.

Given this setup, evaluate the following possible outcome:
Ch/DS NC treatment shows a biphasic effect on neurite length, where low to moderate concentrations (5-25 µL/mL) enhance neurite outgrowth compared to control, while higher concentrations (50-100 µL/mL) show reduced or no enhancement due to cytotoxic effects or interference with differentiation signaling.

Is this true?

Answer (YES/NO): NO